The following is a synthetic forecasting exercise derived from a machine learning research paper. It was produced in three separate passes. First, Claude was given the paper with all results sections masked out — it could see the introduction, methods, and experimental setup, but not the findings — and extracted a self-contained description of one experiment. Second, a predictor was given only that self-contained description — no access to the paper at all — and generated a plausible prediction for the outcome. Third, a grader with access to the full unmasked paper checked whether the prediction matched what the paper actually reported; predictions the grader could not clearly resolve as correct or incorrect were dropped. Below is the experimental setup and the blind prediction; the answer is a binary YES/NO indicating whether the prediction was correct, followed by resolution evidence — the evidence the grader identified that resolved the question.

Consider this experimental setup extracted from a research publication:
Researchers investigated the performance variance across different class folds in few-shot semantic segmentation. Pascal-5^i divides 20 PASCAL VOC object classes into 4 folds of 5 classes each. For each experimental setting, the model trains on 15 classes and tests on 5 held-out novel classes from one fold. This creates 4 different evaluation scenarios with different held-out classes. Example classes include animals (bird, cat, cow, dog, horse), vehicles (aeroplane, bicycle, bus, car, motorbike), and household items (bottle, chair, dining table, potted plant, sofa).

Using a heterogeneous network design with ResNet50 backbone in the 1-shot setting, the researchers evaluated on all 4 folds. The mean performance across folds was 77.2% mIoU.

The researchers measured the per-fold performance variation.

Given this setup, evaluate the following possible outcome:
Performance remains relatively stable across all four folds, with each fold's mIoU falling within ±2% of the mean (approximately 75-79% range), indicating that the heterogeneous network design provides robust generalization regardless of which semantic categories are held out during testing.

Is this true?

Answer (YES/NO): NO